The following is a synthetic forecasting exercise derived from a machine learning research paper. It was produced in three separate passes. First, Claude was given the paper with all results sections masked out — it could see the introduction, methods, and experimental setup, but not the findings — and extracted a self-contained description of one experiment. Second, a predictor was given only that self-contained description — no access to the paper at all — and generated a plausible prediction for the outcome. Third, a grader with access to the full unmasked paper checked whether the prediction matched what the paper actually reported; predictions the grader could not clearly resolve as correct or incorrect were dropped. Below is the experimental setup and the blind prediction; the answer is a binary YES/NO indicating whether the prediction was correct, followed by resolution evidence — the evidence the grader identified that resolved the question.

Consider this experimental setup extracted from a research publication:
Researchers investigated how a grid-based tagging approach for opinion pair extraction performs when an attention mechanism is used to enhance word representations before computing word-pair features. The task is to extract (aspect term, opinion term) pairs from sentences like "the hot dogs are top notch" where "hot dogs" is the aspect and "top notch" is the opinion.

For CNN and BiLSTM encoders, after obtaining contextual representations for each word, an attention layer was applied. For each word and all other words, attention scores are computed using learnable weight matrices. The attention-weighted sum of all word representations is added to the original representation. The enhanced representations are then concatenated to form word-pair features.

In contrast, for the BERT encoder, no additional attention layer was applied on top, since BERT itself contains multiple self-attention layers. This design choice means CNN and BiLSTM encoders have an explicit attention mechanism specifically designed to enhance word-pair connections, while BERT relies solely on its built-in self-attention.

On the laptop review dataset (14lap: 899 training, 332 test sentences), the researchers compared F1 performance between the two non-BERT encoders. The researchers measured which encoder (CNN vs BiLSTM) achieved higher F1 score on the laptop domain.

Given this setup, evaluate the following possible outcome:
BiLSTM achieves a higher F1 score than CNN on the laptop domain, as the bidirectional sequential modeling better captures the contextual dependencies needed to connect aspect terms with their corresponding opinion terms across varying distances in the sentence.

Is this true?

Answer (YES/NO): NO